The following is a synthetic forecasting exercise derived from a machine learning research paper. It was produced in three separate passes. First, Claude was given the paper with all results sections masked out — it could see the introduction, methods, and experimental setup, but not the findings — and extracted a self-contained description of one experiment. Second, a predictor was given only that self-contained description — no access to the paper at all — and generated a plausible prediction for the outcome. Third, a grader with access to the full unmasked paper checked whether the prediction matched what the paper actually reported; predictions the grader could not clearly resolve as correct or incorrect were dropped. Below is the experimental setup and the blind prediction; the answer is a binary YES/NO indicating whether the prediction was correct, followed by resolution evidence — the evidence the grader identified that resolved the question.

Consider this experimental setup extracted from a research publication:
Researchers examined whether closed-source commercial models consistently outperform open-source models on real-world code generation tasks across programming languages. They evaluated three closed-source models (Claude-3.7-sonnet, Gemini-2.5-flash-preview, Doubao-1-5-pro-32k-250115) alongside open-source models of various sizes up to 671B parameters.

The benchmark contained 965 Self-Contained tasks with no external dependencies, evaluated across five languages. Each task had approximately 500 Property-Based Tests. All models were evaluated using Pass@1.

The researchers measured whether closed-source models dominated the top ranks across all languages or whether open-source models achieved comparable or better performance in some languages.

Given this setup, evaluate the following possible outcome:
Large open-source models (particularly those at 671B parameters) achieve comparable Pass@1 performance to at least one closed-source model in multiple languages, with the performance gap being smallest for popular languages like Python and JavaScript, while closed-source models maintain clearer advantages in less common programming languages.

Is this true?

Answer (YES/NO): YES